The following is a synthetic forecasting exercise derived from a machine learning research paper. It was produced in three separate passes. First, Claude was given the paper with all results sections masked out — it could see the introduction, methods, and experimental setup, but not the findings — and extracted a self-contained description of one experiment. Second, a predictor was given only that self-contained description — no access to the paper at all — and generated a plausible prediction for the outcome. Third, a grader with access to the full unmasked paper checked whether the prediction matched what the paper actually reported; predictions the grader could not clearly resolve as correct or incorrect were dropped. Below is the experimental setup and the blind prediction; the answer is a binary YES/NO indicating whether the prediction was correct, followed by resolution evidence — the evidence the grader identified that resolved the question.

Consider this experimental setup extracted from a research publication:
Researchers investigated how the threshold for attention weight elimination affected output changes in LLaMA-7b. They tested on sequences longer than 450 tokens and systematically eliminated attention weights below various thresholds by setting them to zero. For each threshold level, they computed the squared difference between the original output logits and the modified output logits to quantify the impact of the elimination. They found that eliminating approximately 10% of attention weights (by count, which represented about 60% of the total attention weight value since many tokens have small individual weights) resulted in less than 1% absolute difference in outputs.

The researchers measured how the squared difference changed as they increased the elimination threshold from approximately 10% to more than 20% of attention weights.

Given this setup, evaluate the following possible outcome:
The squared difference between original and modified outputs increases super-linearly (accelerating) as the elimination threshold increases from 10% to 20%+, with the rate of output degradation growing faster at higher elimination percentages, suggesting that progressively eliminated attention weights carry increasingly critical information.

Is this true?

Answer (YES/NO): YES